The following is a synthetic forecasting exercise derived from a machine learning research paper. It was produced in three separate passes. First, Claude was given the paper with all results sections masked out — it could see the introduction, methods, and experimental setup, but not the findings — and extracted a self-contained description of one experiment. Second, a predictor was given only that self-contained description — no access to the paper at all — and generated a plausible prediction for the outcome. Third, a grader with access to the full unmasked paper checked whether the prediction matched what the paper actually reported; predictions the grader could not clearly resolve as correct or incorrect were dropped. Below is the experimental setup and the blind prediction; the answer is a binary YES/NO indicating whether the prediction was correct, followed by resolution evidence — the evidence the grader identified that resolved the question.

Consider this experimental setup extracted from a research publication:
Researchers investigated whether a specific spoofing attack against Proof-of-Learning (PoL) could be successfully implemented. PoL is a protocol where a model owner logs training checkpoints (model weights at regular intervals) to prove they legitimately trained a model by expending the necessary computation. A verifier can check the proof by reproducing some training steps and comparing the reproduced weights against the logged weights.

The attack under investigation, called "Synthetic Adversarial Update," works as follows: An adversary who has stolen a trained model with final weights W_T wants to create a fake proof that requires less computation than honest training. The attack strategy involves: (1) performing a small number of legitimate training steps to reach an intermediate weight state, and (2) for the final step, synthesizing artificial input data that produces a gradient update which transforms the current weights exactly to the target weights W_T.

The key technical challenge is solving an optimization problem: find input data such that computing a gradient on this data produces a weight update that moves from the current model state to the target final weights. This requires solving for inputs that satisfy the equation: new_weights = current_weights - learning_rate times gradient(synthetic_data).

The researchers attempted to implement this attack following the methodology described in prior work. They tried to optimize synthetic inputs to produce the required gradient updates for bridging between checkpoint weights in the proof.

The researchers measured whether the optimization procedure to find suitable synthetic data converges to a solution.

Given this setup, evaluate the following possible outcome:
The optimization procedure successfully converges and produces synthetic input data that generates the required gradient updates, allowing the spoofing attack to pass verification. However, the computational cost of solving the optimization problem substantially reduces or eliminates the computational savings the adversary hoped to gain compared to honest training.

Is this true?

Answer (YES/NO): NO